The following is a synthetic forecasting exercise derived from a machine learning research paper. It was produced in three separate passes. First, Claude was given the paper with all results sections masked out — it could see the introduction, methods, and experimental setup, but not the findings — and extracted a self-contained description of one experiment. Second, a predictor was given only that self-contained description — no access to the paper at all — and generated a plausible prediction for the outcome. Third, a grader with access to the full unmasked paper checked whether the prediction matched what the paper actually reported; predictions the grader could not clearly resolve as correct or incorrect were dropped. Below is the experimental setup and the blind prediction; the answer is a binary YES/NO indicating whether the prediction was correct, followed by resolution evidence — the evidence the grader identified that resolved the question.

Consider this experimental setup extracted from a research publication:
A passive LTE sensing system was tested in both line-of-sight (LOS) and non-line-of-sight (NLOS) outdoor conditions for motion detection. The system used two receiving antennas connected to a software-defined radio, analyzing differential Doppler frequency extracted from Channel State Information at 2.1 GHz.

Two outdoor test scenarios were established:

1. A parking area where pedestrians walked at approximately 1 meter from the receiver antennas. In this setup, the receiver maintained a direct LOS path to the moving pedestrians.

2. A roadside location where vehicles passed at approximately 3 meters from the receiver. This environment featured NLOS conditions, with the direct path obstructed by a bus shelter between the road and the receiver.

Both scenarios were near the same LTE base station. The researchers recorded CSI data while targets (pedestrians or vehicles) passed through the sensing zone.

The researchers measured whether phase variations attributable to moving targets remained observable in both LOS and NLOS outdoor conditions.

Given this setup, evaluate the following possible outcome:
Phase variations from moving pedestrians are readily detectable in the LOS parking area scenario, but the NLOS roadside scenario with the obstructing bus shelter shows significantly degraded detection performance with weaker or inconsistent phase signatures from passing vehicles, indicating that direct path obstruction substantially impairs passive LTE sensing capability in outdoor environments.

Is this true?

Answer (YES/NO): NO